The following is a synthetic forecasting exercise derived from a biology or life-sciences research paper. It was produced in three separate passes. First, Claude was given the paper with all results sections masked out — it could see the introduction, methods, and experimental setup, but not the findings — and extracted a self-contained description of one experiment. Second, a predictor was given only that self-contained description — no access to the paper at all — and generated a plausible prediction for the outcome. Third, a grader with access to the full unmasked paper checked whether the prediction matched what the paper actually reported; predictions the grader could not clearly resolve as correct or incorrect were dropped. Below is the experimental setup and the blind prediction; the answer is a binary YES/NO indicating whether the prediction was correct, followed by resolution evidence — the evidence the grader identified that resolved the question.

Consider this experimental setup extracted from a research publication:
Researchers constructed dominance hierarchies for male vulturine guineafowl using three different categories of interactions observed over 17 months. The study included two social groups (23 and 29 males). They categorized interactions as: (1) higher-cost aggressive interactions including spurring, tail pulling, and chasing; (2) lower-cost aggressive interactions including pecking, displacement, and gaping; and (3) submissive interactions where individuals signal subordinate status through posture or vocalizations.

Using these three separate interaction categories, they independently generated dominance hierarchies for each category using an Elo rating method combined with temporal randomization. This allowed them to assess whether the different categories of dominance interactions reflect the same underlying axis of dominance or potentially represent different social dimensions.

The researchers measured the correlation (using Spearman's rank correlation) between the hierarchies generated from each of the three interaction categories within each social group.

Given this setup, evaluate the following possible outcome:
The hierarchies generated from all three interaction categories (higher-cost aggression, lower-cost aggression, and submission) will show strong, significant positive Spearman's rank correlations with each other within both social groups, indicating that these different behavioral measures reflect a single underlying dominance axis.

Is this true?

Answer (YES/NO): YES